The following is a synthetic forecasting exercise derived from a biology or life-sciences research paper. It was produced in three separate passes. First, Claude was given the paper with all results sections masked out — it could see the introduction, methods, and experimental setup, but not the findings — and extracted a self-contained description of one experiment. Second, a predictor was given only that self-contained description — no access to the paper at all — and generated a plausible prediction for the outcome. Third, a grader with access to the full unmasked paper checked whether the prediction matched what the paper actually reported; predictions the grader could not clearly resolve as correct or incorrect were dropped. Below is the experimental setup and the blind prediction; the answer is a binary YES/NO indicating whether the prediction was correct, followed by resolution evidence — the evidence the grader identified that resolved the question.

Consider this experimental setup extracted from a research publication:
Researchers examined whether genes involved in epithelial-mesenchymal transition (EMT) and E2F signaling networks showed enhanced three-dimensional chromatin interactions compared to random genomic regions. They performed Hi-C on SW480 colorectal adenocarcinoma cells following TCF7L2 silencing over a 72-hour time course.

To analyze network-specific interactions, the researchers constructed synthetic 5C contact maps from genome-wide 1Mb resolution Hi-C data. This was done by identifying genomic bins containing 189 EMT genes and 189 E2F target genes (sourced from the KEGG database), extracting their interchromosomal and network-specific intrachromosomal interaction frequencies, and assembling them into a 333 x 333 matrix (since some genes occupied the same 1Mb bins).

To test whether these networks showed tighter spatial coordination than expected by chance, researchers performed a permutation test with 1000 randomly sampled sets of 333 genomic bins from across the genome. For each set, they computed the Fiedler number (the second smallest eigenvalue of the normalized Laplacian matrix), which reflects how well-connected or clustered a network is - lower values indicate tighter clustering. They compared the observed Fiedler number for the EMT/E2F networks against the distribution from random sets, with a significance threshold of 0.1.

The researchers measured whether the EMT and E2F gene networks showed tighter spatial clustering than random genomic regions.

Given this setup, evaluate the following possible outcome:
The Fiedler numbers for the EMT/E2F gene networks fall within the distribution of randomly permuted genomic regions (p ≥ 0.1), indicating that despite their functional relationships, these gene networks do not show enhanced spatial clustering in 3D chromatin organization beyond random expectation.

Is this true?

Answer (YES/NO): NO